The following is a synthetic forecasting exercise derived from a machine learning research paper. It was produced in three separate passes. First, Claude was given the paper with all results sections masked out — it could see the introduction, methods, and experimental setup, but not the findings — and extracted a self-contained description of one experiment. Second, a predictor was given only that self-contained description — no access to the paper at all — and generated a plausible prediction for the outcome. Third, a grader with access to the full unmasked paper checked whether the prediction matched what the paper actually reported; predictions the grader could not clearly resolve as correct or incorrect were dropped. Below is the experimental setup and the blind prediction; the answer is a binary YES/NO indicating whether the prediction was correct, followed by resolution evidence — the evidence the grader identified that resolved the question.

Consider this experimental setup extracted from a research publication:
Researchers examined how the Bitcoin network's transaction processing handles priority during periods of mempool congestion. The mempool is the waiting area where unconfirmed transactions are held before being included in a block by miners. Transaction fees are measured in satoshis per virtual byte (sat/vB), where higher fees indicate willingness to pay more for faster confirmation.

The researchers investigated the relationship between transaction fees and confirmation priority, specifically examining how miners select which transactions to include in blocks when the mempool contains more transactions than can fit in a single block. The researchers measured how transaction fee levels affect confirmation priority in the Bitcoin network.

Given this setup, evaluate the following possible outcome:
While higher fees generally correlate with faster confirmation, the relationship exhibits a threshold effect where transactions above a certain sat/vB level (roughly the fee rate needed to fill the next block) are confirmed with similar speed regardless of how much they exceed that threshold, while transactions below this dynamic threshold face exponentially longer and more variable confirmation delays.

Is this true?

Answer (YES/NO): NO